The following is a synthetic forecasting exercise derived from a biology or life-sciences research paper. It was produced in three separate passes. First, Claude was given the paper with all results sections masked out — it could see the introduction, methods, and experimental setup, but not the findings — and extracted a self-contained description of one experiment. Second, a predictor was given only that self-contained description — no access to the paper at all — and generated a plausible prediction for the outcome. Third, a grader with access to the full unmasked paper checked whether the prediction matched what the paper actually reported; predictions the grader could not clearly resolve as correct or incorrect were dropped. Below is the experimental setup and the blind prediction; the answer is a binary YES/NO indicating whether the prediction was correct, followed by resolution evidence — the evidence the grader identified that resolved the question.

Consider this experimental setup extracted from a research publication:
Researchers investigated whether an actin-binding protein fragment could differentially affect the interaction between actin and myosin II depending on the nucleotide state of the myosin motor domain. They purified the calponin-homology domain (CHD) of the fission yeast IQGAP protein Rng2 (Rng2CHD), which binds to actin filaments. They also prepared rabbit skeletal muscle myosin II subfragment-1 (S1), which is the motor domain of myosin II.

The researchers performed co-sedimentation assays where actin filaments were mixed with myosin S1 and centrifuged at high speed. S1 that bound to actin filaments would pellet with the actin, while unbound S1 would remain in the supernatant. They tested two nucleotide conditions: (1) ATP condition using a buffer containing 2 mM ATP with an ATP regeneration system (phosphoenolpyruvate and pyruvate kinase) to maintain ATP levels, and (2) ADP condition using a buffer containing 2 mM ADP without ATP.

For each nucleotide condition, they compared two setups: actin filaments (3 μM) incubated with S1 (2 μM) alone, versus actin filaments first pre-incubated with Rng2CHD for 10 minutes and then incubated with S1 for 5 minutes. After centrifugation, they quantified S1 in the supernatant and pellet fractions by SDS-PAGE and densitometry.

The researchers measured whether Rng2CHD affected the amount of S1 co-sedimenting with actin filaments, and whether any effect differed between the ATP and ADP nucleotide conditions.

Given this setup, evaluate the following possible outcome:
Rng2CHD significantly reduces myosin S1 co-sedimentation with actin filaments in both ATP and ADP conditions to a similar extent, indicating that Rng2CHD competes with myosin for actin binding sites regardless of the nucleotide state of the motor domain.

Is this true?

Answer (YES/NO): NO